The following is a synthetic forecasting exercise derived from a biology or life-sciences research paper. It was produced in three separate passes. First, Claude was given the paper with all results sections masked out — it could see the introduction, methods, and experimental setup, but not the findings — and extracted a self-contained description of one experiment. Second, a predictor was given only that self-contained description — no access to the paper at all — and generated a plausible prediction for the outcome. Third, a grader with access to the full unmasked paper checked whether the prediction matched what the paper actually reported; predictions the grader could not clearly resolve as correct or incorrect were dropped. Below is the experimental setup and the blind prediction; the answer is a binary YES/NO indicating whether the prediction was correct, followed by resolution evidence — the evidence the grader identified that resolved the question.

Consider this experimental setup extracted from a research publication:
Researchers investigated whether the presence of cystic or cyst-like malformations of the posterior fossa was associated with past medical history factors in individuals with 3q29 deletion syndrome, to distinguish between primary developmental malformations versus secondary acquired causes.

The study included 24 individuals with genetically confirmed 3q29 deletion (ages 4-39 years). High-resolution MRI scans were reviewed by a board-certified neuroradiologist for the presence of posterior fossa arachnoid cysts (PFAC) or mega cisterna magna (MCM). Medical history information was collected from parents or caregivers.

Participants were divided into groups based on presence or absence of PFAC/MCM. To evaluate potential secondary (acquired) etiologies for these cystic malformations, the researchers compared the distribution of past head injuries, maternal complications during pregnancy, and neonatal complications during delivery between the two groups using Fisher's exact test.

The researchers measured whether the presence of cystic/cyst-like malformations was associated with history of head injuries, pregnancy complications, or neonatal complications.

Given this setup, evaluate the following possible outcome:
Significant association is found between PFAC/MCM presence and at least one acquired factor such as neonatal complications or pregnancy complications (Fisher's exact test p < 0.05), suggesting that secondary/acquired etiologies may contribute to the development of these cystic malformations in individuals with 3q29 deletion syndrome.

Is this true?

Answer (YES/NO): NO